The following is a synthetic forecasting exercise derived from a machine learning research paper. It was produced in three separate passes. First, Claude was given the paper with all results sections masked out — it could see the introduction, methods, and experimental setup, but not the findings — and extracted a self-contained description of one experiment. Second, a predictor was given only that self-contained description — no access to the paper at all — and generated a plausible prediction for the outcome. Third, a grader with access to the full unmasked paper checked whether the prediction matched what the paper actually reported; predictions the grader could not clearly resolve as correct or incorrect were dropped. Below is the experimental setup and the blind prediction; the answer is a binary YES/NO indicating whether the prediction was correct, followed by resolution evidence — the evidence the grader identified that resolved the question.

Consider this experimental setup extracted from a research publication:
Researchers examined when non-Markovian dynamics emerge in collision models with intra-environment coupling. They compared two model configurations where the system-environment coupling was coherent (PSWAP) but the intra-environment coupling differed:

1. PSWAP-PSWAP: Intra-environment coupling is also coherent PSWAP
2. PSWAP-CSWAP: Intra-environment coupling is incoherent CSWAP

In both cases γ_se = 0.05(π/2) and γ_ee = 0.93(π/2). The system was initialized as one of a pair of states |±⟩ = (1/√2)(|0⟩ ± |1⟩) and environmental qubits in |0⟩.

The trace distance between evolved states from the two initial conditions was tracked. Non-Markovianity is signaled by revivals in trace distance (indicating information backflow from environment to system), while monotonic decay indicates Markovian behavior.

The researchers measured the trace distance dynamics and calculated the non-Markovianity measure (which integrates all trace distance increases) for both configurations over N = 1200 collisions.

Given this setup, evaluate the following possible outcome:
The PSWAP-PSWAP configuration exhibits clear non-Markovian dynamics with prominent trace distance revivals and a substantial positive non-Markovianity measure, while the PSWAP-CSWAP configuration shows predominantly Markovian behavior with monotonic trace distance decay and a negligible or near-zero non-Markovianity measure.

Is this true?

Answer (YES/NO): NO